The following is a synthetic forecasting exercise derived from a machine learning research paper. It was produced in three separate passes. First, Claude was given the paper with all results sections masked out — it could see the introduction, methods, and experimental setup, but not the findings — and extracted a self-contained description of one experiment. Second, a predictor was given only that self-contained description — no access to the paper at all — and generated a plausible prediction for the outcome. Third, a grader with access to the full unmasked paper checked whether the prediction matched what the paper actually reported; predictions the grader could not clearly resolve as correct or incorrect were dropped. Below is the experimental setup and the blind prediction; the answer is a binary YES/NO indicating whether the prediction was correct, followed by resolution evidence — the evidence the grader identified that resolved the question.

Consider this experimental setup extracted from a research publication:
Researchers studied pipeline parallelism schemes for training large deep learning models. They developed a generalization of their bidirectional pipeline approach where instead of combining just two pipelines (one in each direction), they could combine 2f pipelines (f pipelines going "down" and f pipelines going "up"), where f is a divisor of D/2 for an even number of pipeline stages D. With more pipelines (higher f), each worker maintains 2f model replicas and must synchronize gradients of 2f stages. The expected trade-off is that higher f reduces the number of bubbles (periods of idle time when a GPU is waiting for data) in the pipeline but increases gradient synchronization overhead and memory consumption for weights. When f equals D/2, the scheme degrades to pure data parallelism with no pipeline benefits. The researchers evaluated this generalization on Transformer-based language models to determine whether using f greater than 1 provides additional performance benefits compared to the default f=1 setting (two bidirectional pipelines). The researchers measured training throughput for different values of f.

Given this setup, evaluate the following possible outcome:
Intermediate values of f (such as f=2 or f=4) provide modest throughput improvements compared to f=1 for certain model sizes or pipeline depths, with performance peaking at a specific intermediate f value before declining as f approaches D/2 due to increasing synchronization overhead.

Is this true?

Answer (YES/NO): YES